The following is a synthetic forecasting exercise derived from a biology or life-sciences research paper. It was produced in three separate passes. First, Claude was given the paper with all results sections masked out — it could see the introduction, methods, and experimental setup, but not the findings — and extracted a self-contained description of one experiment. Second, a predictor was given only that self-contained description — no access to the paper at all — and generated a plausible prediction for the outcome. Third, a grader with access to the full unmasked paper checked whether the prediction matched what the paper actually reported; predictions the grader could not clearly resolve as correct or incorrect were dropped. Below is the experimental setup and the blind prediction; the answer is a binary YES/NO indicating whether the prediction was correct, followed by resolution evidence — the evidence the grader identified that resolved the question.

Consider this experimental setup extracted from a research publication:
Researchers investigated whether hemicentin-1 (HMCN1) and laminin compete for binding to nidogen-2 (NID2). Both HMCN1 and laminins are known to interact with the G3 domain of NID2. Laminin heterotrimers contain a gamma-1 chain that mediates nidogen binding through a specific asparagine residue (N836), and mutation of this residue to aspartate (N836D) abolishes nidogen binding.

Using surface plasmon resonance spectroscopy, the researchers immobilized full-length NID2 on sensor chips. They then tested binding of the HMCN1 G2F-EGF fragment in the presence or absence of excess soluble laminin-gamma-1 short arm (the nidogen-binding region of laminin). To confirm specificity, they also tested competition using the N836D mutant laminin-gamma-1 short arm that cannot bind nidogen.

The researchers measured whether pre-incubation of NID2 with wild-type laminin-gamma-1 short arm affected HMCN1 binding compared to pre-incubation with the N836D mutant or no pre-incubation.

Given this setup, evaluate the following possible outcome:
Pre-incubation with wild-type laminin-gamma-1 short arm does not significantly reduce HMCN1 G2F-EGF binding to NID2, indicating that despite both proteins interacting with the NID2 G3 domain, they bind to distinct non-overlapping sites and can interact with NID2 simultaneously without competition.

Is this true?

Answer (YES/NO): NO